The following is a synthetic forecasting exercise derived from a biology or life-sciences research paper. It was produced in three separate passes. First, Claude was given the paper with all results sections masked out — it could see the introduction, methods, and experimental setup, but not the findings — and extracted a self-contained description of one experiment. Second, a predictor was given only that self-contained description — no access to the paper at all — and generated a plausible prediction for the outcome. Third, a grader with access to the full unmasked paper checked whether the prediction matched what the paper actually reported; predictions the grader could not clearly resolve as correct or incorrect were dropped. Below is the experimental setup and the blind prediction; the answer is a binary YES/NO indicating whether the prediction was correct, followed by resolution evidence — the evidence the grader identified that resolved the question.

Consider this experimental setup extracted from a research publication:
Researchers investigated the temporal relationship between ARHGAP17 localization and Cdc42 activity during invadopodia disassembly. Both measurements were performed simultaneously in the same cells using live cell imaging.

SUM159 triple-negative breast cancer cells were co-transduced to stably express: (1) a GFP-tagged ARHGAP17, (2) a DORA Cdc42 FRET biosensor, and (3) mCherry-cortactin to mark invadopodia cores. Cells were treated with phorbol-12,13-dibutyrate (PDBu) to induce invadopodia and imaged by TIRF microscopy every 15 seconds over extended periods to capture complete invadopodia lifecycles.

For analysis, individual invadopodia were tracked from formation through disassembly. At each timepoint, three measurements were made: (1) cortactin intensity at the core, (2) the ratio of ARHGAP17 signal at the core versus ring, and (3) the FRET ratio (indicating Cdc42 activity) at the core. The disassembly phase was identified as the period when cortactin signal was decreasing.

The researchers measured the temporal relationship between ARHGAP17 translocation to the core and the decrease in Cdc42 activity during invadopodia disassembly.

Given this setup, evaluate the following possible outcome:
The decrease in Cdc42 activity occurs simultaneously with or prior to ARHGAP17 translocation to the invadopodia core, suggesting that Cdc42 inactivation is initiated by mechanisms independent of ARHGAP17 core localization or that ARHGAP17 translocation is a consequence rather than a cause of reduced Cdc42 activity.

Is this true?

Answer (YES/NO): YES